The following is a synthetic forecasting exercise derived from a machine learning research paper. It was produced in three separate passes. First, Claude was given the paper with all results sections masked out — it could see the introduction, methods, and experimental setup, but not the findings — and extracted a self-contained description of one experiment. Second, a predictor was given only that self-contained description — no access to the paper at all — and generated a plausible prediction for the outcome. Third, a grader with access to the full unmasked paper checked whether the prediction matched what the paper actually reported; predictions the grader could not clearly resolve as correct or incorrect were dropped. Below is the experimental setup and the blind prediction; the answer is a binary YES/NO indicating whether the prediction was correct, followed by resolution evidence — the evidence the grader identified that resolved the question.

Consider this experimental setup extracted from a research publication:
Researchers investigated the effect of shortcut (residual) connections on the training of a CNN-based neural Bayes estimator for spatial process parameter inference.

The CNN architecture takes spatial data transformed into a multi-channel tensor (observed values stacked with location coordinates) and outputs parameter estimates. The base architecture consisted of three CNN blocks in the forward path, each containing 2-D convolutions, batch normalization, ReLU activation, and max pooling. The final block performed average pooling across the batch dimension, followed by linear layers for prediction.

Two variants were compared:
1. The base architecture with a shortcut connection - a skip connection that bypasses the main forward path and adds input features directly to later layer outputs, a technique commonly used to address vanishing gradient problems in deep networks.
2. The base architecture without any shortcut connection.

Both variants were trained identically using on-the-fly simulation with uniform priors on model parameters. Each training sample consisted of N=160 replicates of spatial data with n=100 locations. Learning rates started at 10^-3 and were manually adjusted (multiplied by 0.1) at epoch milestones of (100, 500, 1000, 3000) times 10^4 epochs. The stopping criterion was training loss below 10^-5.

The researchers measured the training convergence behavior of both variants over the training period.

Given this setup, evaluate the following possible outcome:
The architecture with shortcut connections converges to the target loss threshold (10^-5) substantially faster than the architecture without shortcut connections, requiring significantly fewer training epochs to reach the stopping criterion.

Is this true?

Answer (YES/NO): YES